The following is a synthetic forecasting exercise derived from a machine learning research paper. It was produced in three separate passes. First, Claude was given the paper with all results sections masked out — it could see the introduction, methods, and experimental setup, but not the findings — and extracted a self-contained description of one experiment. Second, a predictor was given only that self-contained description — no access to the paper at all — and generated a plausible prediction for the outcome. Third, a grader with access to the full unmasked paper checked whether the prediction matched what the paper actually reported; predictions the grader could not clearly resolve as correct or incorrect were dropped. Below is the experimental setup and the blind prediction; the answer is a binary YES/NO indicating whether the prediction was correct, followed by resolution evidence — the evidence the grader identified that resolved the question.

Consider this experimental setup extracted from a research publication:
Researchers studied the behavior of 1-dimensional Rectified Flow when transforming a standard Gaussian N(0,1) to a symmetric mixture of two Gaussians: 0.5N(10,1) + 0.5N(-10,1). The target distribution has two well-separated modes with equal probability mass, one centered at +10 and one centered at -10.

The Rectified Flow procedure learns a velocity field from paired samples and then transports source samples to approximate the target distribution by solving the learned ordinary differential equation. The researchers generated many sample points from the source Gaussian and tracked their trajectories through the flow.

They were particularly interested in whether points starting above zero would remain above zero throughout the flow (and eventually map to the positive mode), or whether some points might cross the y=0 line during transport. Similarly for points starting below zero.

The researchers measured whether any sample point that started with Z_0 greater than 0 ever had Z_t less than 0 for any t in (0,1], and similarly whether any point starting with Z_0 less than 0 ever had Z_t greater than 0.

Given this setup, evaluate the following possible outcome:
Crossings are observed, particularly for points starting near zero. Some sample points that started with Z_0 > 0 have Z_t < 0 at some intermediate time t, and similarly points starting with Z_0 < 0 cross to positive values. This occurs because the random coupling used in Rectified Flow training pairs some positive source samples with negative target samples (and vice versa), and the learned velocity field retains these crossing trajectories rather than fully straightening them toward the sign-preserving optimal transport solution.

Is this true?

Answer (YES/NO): NO